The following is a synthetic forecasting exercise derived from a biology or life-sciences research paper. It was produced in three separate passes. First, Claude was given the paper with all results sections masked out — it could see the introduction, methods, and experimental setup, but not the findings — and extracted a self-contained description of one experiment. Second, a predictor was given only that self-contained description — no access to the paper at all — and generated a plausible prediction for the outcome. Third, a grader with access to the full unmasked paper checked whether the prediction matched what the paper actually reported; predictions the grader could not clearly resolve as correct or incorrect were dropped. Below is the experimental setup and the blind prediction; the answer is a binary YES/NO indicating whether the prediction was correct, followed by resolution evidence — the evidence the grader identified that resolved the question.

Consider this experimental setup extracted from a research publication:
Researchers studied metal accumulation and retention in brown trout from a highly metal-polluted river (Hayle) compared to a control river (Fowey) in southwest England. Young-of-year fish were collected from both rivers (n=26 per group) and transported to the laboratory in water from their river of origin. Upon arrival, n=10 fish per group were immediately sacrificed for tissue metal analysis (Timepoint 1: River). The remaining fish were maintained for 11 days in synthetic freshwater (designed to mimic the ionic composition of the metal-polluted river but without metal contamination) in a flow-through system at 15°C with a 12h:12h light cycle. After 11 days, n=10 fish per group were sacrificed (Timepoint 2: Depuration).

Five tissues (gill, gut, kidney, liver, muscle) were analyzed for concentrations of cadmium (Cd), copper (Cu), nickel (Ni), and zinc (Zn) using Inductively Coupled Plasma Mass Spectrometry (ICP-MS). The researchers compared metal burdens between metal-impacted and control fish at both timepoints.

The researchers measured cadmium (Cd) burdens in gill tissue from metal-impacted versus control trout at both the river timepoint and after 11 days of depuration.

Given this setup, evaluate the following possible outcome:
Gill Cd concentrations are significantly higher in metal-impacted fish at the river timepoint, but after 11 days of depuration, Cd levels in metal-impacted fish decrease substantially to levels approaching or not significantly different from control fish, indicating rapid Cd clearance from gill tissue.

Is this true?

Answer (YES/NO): NO